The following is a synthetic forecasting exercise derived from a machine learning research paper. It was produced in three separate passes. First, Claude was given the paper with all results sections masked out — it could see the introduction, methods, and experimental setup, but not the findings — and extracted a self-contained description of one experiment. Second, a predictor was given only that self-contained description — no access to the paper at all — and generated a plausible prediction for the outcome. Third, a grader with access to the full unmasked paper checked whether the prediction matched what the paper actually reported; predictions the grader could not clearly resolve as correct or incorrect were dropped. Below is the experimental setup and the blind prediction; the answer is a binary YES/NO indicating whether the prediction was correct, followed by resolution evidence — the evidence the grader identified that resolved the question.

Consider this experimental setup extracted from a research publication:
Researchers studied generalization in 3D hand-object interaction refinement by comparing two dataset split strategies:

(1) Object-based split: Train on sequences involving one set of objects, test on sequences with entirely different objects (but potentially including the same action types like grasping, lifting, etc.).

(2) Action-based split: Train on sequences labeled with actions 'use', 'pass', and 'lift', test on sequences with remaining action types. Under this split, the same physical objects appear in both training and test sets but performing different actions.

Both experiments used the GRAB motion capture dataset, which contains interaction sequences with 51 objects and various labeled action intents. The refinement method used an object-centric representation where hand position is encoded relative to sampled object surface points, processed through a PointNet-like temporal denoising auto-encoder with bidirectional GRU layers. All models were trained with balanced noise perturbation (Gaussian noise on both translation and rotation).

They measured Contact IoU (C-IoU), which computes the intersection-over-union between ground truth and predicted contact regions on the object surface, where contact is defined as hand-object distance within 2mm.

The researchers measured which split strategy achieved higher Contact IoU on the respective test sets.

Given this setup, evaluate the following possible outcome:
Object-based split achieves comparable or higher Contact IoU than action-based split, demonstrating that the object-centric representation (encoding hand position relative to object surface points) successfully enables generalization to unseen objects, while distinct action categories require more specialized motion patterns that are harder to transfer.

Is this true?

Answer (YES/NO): YES